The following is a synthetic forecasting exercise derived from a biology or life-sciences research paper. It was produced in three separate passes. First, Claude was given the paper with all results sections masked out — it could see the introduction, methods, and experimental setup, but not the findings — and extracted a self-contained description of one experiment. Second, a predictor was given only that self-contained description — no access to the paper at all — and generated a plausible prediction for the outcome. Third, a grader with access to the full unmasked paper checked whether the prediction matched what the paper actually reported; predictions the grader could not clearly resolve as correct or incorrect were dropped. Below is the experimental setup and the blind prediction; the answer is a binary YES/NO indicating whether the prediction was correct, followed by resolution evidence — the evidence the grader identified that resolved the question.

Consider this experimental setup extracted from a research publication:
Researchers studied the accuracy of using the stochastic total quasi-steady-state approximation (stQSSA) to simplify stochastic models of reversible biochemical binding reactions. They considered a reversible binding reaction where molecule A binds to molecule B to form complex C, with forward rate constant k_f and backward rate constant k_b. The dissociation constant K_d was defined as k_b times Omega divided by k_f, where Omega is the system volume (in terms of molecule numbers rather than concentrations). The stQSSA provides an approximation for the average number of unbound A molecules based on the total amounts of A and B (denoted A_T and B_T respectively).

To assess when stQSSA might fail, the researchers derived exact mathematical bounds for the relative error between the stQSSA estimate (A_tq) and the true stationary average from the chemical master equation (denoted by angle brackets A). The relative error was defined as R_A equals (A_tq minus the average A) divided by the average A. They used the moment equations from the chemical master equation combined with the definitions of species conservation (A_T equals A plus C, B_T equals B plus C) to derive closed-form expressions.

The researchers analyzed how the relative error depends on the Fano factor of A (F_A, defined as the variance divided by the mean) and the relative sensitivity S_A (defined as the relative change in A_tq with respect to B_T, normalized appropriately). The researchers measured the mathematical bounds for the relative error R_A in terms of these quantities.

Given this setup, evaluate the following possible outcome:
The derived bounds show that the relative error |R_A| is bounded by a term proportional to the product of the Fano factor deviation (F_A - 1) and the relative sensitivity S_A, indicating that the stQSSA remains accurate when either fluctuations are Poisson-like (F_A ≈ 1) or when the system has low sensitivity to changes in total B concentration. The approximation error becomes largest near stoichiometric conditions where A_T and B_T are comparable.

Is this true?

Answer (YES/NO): NO